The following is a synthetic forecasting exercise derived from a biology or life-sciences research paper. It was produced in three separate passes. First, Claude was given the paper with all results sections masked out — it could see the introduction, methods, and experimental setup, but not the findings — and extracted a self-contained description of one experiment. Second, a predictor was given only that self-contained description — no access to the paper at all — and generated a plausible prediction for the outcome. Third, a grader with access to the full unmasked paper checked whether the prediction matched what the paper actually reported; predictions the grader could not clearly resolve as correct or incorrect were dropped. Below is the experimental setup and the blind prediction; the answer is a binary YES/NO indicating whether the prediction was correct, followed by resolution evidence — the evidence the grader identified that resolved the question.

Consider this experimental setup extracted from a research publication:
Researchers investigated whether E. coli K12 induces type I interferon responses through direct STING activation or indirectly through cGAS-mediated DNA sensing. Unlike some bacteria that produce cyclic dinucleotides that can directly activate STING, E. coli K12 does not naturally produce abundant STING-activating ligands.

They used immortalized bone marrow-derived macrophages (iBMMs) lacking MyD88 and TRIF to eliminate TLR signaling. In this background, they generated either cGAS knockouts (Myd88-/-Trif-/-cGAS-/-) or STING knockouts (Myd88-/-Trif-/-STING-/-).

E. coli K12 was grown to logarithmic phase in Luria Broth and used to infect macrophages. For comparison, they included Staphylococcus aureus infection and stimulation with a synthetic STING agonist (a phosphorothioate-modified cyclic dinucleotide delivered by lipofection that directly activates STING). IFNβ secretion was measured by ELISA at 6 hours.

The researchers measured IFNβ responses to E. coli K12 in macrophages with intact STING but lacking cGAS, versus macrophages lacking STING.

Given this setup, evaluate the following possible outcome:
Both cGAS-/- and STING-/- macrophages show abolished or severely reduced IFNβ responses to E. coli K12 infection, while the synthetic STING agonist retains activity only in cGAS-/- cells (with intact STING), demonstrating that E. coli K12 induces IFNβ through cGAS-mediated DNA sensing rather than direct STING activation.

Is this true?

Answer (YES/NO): YES